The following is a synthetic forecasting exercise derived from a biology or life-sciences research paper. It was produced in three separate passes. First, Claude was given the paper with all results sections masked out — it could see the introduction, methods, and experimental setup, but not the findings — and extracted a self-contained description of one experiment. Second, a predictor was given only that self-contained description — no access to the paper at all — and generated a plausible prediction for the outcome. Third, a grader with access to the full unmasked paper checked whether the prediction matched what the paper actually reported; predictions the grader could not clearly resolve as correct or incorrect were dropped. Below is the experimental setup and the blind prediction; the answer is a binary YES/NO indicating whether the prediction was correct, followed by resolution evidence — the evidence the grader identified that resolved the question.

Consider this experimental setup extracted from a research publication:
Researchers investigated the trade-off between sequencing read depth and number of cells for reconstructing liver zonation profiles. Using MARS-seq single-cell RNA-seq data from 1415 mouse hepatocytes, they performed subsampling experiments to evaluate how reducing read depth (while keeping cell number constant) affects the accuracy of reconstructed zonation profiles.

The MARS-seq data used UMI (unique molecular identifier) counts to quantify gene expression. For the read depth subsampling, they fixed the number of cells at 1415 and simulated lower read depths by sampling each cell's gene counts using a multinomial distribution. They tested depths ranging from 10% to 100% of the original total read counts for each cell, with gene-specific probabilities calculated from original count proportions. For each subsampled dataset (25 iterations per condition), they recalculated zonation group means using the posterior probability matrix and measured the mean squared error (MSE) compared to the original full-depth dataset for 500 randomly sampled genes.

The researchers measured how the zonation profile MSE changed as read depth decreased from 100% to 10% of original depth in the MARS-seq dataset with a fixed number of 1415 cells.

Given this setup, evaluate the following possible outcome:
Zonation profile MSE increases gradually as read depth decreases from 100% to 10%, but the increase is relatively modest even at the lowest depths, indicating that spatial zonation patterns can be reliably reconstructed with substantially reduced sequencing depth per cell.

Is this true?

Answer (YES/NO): NO